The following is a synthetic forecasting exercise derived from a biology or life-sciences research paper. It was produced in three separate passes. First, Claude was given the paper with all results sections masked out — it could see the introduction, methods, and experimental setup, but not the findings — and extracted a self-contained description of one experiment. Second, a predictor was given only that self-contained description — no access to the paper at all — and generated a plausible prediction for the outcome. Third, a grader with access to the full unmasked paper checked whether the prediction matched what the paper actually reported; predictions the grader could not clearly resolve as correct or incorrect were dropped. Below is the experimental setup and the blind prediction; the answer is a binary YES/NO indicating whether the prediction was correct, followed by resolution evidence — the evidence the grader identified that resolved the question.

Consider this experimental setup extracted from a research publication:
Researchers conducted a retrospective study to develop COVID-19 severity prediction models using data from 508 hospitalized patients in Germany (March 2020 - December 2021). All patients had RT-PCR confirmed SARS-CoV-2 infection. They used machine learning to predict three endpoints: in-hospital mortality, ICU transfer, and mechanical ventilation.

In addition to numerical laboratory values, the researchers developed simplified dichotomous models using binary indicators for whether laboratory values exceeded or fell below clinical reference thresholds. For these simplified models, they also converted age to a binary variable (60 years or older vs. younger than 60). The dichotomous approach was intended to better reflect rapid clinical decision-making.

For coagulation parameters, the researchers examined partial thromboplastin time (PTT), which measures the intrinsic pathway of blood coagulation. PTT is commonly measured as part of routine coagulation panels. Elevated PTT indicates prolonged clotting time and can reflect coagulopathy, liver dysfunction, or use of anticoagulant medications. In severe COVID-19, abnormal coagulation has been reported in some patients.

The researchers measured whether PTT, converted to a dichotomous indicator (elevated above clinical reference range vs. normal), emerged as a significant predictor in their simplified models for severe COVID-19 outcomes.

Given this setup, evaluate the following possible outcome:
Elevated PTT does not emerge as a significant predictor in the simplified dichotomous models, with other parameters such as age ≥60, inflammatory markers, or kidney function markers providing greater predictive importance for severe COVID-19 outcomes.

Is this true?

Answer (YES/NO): NO